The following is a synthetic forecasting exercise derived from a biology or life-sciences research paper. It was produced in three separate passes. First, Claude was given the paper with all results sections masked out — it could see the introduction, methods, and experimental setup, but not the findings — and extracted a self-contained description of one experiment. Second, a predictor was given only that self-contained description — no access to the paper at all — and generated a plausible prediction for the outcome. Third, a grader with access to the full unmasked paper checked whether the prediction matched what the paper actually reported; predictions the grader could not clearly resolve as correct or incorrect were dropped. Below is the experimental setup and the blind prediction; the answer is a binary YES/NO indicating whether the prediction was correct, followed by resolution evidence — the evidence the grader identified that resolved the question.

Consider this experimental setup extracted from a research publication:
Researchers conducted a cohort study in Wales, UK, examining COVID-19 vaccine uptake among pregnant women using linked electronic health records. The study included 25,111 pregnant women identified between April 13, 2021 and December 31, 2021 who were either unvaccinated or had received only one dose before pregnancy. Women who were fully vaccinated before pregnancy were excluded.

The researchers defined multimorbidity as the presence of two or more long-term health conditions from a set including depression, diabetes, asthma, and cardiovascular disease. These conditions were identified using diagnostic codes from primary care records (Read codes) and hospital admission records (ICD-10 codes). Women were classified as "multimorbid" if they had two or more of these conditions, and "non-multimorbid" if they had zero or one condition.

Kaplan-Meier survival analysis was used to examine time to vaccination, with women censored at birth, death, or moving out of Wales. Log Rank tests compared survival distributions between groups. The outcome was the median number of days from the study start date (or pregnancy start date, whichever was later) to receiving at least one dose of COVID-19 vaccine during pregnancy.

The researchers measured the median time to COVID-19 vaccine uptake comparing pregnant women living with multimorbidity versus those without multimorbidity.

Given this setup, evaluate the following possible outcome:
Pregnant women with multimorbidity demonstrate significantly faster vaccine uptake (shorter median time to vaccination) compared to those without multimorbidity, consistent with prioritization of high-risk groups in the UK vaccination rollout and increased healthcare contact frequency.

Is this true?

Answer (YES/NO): YES